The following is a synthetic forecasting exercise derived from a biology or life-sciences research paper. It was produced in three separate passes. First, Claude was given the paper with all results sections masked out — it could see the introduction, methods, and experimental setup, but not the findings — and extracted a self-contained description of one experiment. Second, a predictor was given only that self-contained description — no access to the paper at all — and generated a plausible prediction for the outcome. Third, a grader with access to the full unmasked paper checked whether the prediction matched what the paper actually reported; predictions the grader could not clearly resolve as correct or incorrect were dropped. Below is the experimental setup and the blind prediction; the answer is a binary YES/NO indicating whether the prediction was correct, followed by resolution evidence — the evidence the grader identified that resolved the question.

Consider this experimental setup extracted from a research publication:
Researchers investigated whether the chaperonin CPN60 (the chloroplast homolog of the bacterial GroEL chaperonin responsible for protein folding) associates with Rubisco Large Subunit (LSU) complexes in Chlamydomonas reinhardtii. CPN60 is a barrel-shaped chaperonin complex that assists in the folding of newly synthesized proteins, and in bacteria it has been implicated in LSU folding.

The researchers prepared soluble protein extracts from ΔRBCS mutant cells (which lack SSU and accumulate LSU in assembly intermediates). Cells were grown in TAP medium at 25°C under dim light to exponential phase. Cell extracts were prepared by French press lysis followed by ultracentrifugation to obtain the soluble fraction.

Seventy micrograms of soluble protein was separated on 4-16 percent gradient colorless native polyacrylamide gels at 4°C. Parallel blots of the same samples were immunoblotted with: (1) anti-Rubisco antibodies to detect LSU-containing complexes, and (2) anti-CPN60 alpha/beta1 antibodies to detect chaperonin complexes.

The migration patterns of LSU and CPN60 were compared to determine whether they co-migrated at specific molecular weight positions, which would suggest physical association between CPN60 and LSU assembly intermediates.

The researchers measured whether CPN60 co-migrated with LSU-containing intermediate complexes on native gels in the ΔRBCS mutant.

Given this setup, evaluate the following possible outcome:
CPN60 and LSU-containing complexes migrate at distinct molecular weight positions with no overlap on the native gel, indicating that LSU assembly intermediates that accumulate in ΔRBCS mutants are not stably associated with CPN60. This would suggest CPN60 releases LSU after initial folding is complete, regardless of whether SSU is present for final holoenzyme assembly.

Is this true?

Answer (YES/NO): NO